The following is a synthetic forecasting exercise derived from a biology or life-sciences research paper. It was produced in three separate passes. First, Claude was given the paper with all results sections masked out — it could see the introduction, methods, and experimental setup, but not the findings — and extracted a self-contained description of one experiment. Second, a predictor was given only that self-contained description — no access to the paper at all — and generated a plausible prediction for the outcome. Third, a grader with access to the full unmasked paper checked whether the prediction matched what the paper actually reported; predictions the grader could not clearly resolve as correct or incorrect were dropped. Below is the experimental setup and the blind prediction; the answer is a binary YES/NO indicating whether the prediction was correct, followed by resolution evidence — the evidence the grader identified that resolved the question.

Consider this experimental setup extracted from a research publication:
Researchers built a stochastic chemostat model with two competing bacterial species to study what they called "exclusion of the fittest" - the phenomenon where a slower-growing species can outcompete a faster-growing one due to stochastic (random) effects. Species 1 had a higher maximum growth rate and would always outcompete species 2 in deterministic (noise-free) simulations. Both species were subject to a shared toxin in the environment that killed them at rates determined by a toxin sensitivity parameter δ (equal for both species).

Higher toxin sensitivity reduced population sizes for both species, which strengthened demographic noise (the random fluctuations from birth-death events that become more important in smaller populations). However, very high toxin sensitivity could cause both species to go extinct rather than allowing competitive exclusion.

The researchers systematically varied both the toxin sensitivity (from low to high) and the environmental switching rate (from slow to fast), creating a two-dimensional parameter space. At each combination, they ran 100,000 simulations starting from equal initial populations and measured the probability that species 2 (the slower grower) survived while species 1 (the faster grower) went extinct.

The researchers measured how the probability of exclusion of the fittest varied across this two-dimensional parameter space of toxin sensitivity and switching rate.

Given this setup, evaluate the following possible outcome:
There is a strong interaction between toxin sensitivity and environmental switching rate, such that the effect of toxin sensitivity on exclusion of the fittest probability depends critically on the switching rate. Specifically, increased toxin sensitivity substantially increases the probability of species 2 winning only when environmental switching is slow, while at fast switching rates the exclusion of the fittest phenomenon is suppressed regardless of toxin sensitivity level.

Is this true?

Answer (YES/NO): NO